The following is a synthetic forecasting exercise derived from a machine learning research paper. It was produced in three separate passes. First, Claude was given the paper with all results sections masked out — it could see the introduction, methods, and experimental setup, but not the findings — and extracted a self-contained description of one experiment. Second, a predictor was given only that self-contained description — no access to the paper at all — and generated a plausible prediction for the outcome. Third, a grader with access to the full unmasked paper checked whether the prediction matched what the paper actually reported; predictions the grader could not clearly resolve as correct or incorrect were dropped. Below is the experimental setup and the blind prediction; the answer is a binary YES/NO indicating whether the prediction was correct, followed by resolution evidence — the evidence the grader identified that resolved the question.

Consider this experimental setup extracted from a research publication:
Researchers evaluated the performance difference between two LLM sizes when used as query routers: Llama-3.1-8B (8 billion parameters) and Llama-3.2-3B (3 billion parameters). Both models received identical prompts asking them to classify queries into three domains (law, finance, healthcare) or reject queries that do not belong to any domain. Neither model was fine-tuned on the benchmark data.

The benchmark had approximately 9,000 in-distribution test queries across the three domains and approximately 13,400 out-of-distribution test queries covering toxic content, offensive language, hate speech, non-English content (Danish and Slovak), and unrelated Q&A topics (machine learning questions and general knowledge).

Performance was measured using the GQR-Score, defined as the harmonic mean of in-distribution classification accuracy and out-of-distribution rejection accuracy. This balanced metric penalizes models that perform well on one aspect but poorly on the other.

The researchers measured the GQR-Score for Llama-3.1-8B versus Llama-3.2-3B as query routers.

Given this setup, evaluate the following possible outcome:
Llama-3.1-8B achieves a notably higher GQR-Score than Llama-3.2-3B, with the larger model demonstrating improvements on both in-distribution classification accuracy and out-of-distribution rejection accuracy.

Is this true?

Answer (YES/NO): NO